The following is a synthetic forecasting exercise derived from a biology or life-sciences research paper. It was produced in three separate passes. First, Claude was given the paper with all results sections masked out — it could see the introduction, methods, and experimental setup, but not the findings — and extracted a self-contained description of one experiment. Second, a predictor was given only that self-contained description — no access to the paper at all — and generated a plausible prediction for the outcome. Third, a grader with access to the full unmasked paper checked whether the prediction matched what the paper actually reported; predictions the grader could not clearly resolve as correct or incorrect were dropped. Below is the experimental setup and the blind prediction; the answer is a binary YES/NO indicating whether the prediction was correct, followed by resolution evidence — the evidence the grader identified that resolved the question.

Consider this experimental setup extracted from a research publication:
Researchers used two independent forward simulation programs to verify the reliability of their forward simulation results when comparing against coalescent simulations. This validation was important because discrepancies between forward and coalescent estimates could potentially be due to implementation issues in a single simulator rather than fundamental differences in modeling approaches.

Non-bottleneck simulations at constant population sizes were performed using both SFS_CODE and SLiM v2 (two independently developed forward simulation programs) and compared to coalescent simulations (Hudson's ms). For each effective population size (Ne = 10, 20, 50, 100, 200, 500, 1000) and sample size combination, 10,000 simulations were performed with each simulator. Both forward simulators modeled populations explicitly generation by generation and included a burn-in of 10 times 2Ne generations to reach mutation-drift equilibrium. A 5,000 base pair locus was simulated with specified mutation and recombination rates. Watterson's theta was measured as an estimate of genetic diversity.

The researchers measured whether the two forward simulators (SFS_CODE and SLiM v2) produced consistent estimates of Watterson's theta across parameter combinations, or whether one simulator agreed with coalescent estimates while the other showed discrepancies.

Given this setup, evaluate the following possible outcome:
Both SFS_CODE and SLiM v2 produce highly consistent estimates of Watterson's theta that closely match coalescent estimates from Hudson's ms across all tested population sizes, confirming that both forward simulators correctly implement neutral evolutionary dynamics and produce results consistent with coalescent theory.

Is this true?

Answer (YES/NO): NO